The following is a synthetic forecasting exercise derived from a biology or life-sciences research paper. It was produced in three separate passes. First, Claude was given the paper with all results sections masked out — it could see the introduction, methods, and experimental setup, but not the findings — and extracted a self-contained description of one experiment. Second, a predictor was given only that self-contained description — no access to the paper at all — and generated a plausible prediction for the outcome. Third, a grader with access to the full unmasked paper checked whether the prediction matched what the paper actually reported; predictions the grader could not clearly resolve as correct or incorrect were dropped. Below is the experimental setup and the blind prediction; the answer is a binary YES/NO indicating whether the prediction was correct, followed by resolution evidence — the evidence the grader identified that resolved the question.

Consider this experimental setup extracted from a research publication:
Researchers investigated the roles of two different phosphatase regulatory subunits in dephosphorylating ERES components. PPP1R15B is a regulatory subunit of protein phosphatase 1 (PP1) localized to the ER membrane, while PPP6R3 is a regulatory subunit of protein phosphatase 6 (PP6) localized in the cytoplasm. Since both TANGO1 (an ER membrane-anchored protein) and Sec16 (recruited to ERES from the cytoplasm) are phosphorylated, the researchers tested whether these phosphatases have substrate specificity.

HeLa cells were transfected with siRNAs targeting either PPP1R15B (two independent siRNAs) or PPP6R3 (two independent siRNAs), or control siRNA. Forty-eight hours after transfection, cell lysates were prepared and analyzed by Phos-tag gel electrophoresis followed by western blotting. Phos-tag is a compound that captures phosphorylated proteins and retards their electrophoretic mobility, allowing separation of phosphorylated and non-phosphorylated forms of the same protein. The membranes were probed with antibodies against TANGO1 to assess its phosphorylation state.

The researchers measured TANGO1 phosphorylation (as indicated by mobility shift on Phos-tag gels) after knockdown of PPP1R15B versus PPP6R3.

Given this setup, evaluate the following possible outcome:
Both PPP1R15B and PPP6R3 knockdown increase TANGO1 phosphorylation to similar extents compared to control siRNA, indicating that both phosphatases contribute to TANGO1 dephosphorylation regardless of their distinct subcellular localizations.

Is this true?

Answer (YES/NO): NO